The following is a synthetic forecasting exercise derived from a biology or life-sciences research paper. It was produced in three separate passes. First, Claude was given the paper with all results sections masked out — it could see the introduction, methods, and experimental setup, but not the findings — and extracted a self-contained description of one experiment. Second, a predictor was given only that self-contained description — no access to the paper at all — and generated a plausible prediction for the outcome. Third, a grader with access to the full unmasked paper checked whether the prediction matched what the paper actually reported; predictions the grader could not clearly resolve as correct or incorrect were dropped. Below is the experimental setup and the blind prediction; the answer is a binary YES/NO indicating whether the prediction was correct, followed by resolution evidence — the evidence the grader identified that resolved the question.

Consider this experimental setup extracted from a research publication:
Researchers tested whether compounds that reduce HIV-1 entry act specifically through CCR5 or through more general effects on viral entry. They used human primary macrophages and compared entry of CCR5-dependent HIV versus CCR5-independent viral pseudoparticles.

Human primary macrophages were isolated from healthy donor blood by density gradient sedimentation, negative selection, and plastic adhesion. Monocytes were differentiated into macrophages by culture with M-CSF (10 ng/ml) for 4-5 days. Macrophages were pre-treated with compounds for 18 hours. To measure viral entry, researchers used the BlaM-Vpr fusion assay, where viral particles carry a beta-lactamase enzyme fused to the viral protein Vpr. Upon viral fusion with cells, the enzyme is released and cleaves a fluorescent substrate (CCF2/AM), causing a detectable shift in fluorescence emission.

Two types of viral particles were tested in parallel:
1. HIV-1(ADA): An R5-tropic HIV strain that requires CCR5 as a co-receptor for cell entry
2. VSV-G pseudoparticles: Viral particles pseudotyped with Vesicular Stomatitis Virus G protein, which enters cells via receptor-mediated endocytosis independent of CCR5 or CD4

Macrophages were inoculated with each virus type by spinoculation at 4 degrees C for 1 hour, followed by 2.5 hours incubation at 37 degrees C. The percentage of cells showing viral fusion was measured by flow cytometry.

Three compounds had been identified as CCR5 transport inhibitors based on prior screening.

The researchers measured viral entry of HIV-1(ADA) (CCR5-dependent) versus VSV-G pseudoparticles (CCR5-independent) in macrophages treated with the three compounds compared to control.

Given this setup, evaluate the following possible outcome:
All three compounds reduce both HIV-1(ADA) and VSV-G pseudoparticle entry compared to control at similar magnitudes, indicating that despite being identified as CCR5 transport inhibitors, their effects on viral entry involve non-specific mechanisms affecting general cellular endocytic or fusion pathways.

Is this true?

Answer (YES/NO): NO